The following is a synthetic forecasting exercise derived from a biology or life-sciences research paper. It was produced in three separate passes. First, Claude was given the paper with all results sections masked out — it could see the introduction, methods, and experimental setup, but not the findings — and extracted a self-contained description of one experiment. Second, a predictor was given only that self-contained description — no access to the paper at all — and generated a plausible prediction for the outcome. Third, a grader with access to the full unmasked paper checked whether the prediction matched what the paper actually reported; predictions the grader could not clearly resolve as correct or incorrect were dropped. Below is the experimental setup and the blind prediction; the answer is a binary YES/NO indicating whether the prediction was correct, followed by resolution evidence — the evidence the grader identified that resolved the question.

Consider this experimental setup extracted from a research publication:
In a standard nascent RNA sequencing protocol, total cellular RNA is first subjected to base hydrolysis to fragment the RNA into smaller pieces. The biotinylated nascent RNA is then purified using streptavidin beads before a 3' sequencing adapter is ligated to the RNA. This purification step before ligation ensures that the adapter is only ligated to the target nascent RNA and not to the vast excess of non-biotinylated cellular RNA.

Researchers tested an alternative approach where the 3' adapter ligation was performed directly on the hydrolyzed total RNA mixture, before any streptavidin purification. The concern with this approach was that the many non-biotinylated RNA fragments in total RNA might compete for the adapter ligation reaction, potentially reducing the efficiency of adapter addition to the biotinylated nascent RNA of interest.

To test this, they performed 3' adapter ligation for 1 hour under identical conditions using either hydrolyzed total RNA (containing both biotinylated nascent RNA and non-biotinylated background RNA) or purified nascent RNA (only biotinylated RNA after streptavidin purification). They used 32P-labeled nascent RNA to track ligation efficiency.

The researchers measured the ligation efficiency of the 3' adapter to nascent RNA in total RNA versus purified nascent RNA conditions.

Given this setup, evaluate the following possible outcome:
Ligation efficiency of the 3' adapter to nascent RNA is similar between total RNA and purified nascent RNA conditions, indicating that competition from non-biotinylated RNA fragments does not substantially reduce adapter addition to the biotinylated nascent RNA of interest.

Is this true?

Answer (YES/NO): YES